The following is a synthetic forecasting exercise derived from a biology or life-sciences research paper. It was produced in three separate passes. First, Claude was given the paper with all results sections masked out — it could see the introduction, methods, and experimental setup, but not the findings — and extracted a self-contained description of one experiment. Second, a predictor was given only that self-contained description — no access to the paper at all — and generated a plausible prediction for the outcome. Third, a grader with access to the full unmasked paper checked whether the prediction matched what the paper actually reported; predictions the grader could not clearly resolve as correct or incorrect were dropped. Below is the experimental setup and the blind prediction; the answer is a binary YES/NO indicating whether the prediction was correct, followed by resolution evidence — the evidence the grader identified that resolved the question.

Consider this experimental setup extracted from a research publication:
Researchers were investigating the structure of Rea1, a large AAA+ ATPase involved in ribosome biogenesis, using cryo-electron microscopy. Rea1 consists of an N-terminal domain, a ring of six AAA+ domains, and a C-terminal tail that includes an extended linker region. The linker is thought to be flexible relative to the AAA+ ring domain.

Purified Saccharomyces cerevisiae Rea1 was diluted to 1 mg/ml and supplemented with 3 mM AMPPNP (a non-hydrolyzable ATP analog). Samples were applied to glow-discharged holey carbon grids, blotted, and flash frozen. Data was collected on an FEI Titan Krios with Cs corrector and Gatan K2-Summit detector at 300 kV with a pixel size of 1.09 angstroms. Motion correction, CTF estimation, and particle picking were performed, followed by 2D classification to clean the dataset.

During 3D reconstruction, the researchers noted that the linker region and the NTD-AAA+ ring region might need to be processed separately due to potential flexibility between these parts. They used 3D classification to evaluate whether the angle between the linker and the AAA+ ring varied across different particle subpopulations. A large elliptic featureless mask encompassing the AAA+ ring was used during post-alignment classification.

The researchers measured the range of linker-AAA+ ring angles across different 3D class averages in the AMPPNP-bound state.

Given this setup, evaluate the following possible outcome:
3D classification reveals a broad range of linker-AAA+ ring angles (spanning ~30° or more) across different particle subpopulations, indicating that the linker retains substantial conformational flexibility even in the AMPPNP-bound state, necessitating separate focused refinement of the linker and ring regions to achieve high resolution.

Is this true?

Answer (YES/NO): NO